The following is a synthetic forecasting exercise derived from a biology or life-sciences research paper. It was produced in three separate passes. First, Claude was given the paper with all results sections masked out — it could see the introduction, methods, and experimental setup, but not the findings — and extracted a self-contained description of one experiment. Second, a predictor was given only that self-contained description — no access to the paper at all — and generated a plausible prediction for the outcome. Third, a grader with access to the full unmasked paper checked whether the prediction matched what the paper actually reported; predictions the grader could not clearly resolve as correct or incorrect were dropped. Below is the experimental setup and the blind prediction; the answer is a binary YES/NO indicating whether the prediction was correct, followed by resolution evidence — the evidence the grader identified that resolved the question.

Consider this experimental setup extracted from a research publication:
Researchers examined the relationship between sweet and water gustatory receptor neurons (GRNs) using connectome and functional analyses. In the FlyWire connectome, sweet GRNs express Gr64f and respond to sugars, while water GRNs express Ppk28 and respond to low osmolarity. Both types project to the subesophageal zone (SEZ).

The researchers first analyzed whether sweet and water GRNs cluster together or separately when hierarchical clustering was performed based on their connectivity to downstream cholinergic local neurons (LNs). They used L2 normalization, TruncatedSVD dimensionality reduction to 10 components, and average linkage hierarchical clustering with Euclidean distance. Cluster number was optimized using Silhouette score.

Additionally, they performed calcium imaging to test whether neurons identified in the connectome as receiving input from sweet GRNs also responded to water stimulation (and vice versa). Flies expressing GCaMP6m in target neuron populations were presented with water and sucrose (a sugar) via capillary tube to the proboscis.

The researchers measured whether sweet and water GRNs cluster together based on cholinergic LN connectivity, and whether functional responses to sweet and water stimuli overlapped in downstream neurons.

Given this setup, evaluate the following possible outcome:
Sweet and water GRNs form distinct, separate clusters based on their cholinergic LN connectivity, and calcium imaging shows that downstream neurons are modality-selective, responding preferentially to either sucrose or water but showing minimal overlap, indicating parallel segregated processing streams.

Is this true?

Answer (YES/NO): NO